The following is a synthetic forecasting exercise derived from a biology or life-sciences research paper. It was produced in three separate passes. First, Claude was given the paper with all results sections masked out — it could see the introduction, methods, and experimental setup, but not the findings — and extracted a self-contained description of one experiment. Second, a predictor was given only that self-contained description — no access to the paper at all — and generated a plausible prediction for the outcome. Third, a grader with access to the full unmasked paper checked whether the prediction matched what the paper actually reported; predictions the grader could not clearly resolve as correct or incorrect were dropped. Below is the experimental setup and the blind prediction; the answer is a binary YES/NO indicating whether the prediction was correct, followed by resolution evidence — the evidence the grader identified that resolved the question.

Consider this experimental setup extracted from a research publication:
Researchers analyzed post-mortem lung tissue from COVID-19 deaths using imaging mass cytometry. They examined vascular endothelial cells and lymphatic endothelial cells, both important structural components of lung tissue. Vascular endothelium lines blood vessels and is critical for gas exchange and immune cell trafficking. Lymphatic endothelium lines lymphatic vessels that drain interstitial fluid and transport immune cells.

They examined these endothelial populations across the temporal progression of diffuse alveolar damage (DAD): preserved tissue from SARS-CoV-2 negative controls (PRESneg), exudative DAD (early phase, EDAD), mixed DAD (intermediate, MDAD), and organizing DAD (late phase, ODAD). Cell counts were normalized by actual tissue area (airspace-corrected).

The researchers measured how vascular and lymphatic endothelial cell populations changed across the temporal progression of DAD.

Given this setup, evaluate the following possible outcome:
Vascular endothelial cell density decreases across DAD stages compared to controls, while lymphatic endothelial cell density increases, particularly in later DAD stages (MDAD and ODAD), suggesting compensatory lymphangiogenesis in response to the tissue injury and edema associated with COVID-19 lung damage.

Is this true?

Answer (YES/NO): NO